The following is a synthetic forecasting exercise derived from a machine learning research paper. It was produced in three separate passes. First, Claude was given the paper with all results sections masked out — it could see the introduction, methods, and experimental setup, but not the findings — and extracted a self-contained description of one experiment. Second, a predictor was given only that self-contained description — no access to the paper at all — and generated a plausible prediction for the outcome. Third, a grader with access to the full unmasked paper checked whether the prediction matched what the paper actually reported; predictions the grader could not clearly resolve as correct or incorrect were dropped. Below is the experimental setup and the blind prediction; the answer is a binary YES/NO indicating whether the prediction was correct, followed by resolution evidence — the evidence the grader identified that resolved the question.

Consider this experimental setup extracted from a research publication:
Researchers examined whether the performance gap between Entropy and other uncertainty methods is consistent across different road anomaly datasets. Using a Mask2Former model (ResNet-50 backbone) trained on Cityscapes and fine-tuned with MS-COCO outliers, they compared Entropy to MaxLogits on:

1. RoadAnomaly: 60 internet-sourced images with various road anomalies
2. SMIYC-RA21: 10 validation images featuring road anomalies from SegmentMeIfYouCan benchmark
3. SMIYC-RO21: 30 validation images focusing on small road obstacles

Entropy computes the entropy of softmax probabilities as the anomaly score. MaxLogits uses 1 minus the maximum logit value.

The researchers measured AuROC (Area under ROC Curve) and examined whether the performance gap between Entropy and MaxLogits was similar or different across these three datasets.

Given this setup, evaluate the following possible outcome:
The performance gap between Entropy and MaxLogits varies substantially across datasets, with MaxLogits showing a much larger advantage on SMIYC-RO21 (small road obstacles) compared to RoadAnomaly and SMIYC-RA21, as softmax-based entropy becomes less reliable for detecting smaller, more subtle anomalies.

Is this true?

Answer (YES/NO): NO